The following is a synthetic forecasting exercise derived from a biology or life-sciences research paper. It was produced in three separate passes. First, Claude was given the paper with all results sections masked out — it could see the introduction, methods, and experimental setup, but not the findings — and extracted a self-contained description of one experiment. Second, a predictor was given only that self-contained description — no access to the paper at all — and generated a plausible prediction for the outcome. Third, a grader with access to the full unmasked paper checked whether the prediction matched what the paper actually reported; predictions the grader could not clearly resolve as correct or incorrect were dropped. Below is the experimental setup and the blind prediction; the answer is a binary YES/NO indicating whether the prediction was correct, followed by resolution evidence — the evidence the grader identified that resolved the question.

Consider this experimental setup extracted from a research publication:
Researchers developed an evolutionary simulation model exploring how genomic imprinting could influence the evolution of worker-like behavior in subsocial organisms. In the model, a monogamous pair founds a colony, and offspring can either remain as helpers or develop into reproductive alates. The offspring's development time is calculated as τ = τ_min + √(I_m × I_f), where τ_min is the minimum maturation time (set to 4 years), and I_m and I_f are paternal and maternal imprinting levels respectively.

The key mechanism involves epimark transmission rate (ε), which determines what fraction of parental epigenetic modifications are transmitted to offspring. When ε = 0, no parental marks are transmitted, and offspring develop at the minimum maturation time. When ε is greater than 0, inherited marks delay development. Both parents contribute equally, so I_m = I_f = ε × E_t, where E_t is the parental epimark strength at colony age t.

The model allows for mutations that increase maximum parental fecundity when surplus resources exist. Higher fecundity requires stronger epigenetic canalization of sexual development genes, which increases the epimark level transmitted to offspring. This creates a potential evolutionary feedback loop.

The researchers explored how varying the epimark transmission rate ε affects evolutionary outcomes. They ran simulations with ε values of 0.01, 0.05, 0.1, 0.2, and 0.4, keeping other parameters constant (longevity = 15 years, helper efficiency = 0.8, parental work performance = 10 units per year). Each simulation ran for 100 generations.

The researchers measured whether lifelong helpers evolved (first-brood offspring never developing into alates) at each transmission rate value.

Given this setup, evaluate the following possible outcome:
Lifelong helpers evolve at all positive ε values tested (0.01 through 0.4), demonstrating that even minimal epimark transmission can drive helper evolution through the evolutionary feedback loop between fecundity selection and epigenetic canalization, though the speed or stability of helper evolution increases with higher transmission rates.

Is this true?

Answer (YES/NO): NO